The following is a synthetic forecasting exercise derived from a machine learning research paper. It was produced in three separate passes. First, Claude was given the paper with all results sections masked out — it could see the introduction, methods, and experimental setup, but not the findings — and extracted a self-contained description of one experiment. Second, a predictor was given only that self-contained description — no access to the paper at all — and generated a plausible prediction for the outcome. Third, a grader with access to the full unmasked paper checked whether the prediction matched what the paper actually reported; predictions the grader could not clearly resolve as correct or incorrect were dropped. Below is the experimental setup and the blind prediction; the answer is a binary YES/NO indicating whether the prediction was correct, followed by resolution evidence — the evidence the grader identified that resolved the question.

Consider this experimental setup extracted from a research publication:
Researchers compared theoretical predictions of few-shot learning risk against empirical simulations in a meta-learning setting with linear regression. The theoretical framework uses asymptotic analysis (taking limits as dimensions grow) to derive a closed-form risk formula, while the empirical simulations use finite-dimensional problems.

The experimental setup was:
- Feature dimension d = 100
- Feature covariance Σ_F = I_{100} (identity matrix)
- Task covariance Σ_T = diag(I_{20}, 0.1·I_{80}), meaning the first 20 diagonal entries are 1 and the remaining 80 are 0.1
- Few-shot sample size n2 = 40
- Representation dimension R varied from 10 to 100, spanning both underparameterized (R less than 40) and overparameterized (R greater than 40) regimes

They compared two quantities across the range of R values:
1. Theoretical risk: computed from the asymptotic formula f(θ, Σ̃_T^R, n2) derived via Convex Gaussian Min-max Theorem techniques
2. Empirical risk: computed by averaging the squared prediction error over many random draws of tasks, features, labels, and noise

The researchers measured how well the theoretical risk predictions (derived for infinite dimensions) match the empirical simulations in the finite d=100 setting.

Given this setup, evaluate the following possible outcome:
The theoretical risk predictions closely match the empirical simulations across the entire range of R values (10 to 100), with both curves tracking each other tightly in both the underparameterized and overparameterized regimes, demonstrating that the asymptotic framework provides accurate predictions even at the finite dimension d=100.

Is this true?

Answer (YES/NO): YES